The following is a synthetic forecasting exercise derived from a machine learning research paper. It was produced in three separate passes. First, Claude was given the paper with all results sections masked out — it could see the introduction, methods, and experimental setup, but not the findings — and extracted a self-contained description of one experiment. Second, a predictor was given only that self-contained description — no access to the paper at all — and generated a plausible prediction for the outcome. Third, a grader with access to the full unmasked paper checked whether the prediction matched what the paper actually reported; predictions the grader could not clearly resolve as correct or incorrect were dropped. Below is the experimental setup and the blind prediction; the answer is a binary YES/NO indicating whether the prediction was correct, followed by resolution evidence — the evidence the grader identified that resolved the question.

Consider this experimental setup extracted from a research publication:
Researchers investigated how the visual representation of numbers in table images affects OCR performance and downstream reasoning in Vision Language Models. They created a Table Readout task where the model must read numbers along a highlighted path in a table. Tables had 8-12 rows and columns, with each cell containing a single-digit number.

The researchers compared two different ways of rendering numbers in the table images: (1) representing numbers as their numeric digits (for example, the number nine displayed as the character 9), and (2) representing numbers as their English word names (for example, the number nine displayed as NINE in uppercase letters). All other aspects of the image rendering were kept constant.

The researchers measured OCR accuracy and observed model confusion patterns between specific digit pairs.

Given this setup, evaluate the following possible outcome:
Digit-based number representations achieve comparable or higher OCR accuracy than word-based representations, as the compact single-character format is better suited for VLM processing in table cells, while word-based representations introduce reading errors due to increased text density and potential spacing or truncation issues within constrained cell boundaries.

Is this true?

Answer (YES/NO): NO